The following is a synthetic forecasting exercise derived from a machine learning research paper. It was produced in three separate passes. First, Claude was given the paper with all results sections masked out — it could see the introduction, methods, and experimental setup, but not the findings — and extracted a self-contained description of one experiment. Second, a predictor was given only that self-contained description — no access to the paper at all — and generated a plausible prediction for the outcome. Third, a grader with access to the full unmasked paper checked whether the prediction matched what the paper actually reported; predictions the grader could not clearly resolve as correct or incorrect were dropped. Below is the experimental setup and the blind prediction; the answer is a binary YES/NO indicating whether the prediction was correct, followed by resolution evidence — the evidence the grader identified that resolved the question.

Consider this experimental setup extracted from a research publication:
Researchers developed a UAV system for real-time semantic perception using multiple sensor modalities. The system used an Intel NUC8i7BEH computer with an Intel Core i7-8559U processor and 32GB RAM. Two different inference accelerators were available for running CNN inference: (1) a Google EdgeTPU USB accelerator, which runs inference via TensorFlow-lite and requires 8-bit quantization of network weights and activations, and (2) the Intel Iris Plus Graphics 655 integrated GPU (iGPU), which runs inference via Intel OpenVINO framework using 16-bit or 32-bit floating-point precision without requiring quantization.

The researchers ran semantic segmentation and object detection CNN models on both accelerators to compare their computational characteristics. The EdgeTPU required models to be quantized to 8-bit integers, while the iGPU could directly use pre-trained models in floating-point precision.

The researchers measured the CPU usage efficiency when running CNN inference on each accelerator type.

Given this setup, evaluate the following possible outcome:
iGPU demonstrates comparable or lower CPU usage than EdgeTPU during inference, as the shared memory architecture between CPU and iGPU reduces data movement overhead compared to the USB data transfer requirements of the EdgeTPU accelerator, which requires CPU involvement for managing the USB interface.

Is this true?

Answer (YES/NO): NO